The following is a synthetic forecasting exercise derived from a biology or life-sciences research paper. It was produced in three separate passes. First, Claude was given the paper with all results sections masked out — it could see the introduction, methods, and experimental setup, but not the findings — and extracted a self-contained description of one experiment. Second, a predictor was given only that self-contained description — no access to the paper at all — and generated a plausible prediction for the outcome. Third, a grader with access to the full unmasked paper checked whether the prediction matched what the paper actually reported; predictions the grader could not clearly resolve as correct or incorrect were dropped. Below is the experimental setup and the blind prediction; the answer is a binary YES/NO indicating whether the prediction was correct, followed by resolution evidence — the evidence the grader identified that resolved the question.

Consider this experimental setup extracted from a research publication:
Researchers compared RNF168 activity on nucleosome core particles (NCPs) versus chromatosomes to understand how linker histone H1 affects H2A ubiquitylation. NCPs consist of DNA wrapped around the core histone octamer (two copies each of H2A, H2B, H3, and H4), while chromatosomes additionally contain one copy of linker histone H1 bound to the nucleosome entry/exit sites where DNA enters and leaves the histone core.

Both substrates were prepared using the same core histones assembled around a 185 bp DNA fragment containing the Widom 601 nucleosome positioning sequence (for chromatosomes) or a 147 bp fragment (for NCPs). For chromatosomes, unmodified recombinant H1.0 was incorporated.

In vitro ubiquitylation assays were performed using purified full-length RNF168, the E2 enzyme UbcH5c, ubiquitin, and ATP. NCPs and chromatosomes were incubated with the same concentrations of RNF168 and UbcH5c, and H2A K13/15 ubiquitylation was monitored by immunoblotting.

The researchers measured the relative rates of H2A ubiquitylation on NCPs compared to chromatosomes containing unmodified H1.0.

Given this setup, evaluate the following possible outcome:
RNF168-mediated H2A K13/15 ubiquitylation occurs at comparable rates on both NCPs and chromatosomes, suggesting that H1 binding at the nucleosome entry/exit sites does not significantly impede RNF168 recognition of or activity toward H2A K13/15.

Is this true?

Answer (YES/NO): YES